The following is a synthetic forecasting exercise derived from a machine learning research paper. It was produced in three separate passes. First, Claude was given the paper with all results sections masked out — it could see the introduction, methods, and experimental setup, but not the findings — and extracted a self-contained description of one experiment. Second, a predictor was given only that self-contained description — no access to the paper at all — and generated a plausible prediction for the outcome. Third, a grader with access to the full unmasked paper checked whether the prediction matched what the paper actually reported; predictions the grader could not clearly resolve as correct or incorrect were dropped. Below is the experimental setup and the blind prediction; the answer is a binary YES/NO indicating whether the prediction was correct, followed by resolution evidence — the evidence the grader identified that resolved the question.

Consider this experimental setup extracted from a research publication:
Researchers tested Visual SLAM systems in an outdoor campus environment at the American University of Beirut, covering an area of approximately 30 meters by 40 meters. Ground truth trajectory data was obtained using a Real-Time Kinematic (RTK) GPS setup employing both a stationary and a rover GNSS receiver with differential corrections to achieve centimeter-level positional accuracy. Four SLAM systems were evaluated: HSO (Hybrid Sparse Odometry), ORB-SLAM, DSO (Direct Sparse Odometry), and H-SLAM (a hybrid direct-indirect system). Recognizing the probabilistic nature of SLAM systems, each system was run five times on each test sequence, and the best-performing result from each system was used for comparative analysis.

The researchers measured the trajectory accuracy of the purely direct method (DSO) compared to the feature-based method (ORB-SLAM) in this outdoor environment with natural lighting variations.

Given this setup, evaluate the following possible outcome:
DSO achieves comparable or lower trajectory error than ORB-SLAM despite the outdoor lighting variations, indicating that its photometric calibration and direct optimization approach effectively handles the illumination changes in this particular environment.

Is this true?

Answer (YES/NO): YES